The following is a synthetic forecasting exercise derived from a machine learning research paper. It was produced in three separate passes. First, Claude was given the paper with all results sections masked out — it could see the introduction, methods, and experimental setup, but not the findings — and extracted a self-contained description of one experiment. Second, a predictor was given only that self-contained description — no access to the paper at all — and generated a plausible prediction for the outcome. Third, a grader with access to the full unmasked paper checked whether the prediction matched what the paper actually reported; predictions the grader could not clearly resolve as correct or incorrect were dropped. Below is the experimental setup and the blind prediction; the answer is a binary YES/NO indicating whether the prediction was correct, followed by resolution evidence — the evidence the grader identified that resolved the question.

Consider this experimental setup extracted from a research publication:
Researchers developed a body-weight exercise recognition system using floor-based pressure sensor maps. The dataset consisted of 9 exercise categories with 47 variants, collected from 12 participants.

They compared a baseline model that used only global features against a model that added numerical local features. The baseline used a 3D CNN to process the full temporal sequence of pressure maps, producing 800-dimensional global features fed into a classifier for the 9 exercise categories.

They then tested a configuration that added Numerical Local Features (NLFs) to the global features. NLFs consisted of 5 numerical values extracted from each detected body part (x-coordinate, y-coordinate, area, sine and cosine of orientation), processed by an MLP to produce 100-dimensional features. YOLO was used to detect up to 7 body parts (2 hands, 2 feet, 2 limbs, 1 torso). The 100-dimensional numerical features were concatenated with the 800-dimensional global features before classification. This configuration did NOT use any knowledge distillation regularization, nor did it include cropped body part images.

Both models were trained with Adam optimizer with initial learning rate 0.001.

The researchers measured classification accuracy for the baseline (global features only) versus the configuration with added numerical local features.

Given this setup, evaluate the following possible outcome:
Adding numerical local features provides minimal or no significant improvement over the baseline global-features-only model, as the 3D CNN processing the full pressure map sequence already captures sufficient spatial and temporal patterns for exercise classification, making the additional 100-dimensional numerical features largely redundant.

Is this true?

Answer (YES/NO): YES